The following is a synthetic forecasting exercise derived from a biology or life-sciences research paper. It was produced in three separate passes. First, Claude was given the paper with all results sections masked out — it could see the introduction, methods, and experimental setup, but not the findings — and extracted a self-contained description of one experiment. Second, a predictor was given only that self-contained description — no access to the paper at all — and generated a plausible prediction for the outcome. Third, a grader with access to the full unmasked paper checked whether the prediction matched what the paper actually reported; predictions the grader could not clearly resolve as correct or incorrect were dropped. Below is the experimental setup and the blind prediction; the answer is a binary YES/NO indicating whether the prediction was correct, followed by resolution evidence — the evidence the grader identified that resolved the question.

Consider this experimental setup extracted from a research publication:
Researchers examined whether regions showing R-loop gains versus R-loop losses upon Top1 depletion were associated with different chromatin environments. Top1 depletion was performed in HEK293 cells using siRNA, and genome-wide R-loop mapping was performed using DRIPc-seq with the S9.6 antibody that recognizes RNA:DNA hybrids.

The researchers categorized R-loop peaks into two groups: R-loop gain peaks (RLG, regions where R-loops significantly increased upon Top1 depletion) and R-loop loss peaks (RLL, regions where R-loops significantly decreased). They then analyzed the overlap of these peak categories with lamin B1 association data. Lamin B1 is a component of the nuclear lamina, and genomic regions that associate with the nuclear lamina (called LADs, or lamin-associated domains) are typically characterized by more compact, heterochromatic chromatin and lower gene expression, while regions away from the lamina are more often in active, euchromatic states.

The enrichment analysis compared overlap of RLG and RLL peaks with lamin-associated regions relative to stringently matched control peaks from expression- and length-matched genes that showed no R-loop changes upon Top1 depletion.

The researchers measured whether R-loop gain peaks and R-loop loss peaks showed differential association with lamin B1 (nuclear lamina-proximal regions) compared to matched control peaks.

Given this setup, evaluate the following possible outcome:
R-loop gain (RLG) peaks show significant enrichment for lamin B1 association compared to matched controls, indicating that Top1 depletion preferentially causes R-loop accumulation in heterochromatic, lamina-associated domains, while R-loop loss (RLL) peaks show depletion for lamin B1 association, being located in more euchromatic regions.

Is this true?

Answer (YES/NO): YES